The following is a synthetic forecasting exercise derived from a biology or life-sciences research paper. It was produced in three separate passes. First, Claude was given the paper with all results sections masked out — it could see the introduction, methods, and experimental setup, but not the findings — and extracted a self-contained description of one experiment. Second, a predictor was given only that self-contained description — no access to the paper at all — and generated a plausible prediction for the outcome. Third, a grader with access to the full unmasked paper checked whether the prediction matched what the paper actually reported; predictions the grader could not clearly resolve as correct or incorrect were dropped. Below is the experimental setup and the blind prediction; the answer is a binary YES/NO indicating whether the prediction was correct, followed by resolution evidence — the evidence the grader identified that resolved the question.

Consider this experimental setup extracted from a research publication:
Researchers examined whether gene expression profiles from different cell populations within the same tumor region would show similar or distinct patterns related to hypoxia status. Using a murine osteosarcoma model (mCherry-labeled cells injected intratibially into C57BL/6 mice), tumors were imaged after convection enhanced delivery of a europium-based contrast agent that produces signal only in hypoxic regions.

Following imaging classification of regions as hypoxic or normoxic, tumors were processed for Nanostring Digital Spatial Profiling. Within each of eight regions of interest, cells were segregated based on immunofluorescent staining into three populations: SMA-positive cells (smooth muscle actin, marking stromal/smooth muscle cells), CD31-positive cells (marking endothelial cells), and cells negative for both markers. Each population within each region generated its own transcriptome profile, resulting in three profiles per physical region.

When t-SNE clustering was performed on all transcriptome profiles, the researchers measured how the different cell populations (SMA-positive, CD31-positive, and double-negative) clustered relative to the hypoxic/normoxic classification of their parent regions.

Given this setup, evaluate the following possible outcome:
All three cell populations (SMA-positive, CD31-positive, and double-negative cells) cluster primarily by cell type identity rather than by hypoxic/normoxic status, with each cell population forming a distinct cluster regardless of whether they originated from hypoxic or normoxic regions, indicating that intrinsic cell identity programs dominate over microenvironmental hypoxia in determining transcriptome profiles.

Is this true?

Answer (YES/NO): NO